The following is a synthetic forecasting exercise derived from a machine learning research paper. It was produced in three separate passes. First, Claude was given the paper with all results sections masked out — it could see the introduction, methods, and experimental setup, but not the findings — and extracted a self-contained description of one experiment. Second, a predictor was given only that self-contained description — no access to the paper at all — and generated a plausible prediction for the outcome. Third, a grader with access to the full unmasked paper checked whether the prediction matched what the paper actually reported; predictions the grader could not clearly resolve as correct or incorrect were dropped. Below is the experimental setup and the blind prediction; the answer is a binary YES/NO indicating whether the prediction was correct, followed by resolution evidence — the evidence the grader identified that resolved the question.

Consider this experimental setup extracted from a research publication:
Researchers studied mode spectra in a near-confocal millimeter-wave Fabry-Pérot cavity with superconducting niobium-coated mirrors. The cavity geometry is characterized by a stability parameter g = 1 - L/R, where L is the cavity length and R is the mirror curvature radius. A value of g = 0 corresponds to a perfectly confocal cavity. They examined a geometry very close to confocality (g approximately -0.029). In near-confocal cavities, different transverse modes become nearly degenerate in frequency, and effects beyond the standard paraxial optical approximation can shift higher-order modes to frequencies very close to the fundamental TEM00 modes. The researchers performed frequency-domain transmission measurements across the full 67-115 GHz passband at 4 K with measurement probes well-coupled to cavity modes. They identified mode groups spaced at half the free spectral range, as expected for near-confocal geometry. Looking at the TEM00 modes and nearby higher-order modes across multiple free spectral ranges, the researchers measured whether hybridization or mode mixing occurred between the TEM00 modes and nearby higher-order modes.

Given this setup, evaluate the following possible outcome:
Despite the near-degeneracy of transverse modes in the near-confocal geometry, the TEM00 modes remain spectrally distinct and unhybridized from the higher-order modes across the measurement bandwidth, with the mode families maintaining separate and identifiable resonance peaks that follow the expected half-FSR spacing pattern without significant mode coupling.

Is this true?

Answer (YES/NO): NO